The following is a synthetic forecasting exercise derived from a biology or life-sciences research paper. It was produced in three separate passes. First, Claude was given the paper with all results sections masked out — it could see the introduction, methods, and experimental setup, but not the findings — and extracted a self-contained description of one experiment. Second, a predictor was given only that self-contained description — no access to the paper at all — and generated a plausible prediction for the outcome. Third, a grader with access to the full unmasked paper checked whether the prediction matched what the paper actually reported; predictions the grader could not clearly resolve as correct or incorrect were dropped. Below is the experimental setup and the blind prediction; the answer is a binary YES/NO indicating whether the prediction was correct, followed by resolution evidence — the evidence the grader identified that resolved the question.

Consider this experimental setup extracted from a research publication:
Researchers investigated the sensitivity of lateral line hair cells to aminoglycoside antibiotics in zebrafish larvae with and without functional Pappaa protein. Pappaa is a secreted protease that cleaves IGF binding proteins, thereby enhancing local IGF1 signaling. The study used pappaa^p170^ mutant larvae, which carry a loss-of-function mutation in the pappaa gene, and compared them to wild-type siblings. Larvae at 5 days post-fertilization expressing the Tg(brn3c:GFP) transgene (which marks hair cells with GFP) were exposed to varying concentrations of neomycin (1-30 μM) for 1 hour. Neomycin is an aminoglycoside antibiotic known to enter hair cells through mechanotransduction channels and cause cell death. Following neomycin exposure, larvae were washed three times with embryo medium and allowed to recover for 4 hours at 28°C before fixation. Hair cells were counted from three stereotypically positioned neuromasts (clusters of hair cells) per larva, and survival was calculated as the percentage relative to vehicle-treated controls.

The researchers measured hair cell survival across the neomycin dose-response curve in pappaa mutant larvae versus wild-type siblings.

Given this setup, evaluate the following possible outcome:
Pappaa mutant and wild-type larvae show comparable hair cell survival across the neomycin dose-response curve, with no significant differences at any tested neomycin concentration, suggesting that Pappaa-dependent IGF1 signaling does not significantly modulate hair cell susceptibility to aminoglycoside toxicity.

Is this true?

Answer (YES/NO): NO